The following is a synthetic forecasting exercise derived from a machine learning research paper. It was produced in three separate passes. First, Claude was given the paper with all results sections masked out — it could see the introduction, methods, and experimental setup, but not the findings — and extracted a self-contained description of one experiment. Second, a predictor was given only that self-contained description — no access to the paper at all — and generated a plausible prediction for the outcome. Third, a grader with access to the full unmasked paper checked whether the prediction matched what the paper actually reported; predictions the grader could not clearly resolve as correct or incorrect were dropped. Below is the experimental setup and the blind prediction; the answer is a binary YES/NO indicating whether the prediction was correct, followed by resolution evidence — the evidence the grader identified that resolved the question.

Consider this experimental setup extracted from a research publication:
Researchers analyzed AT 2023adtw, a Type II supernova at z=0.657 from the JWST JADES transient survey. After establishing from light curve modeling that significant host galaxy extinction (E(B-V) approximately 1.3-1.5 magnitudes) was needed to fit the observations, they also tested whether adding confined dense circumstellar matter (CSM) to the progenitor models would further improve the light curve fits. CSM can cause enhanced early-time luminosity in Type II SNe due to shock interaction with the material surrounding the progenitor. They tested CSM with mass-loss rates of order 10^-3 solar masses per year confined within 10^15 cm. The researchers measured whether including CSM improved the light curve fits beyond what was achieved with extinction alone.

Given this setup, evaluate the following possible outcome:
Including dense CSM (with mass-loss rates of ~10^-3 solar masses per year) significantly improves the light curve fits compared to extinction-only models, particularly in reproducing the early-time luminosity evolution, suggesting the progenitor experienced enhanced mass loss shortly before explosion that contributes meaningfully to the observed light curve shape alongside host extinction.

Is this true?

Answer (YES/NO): NO